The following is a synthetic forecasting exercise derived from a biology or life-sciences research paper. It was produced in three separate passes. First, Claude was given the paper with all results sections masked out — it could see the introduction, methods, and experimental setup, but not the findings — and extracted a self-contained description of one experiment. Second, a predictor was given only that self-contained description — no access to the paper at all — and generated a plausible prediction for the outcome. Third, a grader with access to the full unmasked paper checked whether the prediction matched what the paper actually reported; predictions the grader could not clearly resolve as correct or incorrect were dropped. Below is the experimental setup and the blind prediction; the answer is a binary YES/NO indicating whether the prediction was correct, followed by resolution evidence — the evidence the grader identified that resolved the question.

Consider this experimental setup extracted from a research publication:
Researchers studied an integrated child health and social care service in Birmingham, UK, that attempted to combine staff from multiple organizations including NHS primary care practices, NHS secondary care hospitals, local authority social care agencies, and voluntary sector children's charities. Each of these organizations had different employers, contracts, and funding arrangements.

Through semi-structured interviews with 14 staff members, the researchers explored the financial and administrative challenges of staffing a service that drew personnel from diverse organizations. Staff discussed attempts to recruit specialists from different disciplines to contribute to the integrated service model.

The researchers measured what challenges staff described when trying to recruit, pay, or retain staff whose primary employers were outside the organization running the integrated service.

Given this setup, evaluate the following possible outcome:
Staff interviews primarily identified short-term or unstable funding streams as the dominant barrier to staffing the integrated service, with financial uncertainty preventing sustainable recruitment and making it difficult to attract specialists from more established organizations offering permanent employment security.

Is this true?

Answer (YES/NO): NO